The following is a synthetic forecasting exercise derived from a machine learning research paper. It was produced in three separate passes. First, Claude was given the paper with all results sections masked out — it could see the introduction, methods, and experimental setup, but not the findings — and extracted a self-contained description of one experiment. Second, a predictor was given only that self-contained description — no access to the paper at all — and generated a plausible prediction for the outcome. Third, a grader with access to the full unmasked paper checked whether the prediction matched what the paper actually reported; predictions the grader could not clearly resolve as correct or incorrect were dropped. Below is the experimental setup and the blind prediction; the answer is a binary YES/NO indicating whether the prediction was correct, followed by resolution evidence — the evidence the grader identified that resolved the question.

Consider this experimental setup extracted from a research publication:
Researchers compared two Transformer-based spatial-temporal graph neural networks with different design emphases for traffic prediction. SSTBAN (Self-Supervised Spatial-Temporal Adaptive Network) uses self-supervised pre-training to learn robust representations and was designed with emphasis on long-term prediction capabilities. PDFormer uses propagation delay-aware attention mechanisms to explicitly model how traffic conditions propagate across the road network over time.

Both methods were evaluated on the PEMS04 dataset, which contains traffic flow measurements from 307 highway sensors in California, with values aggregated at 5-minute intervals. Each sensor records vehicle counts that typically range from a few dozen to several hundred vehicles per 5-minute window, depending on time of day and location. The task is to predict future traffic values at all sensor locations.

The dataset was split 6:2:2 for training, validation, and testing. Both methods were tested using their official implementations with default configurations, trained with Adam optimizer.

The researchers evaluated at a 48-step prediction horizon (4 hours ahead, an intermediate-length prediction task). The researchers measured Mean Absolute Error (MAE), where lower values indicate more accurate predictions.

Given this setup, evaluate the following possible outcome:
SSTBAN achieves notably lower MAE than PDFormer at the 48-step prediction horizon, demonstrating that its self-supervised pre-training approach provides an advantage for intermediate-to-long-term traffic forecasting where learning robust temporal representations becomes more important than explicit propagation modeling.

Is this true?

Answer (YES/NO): NO